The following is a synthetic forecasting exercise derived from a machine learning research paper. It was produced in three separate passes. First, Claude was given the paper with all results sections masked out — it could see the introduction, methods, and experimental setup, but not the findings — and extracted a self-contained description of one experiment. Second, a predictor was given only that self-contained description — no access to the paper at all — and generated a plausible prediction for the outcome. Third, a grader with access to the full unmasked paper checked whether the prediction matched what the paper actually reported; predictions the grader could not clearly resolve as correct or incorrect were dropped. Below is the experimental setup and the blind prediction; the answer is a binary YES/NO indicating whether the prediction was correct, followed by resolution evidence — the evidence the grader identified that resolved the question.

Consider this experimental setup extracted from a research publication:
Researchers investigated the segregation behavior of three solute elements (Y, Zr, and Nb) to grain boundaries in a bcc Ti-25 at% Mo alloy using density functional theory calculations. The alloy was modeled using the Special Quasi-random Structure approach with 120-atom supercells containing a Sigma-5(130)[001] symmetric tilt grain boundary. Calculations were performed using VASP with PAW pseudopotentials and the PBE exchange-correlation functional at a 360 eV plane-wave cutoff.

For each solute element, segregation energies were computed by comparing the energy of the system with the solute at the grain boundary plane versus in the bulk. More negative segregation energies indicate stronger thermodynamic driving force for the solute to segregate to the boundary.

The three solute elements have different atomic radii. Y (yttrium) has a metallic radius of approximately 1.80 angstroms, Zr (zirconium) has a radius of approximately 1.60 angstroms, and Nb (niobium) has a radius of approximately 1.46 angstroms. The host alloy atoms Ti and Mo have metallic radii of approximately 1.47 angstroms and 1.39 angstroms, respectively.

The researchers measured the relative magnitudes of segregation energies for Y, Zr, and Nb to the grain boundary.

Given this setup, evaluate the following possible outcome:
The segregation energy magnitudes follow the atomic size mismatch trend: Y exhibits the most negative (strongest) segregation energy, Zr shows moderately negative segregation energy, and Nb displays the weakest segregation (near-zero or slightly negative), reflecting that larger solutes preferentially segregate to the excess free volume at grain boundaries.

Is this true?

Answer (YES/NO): YES